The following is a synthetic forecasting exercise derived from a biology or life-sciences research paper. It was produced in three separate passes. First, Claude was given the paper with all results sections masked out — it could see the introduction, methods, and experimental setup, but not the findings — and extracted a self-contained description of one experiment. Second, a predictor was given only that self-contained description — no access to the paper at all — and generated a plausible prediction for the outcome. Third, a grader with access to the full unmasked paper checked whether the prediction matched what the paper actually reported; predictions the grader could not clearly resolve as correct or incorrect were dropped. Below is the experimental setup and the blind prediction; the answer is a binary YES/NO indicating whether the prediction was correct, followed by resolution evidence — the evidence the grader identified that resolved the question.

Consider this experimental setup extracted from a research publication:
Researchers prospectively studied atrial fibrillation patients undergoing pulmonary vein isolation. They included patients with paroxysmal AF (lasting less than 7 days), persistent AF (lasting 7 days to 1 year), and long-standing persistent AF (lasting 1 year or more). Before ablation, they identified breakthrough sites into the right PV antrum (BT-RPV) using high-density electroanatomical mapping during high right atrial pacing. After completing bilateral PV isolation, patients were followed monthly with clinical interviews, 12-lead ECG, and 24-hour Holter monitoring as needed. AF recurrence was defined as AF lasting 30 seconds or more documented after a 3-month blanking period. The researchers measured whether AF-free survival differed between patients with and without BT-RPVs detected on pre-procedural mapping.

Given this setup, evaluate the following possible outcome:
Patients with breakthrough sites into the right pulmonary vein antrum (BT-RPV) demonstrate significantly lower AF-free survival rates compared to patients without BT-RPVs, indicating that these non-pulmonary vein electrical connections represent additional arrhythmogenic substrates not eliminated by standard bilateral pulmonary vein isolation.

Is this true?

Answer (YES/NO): NO